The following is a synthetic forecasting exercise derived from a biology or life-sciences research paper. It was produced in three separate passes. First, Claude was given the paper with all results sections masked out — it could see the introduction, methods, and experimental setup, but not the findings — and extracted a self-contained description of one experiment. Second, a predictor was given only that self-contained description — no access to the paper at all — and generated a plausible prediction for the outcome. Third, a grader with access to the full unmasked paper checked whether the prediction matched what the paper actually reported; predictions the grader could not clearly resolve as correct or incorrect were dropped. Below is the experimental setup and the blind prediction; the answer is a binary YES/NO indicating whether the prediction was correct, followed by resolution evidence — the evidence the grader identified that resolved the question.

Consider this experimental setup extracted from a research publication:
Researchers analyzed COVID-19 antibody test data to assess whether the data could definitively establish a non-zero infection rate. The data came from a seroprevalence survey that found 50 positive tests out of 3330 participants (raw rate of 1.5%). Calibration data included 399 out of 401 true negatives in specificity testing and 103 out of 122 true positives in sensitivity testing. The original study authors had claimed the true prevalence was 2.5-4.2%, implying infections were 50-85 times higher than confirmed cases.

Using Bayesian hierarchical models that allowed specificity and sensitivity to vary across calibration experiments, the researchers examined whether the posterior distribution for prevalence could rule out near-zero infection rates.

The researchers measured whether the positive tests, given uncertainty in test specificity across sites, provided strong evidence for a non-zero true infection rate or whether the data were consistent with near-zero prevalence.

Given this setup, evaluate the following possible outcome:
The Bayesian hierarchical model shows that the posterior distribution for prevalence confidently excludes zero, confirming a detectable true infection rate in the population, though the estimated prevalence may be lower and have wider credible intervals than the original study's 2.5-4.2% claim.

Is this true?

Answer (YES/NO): NO